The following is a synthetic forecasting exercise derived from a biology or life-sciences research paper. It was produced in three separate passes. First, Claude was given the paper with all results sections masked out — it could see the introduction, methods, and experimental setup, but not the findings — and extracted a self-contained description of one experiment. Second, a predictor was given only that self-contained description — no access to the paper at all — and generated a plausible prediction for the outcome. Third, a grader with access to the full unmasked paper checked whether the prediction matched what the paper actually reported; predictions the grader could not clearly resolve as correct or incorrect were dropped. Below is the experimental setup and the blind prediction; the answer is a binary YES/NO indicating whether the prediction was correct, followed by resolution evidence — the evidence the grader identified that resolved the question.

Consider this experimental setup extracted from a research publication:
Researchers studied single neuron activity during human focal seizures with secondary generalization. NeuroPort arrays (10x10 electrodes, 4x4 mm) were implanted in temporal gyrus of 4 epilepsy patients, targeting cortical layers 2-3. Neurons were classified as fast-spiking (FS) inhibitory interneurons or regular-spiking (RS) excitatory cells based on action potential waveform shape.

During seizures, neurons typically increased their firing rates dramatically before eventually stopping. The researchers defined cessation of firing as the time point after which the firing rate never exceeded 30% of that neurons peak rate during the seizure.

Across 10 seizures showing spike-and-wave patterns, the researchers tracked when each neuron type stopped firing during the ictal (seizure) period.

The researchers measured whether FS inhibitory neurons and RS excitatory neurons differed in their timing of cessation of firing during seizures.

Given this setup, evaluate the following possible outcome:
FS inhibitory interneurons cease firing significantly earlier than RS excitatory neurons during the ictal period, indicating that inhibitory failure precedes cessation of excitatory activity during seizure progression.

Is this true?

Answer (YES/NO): YES